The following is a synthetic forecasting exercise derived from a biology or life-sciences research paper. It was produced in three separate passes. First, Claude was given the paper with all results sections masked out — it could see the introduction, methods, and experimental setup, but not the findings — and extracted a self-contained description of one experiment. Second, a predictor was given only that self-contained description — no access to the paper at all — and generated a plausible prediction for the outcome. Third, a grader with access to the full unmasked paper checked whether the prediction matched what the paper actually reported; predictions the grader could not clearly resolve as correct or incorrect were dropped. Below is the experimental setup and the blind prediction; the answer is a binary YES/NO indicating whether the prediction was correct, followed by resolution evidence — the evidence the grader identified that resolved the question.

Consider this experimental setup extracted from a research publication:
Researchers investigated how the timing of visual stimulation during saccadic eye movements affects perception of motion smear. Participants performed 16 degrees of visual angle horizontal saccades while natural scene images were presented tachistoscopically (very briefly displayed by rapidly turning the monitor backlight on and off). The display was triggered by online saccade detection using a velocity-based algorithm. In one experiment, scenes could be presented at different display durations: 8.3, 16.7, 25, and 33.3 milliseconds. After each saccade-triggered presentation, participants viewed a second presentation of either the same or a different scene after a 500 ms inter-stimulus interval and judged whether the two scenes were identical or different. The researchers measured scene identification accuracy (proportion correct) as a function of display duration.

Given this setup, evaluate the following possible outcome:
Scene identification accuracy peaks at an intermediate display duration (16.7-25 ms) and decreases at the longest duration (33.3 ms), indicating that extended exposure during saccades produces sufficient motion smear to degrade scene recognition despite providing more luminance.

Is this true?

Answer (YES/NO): NO